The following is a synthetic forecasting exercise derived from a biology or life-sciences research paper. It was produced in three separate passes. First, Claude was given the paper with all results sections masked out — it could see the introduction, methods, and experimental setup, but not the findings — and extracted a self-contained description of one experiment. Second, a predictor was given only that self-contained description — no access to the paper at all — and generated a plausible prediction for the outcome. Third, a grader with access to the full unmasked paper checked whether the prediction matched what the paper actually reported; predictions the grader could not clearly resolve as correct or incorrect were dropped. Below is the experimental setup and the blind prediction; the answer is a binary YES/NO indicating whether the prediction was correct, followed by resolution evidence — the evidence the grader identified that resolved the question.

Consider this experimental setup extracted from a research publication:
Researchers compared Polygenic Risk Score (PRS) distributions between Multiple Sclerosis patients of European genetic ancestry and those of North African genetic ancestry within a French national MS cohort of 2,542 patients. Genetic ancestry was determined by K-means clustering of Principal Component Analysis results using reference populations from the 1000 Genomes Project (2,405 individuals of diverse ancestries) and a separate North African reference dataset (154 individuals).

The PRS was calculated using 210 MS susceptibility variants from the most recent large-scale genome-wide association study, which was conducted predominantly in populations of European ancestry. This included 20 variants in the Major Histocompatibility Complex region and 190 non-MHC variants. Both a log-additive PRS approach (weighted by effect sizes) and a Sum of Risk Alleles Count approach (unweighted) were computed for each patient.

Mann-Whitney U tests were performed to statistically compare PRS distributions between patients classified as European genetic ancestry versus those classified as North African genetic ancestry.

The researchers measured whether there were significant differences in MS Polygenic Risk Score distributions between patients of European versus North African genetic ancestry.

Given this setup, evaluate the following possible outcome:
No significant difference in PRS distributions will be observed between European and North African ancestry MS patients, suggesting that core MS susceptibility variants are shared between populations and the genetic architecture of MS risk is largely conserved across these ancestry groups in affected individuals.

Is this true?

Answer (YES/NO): NO